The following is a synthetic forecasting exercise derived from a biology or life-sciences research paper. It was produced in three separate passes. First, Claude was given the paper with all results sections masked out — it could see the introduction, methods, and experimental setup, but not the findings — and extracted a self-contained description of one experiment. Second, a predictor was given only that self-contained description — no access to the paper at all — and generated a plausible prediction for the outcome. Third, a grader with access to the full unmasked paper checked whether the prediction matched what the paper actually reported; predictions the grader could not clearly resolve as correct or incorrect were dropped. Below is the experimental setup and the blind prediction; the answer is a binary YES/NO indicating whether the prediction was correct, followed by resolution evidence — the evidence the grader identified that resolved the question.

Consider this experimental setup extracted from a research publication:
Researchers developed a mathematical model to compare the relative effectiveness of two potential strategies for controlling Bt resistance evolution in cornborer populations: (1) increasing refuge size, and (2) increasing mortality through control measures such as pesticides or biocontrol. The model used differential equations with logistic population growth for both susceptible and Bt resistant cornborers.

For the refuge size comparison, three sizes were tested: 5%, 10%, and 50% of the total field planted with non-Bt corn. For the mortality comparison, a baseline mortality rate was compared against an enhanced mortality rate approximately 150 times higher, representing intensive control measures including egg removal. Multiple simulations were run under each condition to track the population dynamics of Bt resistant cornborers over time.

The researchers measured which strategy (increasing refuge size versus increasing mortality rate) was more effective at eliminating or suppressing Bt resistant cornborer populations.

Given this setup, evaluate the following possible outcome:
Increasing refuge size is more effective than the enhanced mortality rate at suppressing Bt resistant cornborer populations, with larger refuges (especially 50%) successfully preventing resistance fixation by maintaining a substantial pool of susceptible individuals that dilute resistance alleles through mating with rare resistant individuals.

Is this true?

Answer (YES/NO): NO